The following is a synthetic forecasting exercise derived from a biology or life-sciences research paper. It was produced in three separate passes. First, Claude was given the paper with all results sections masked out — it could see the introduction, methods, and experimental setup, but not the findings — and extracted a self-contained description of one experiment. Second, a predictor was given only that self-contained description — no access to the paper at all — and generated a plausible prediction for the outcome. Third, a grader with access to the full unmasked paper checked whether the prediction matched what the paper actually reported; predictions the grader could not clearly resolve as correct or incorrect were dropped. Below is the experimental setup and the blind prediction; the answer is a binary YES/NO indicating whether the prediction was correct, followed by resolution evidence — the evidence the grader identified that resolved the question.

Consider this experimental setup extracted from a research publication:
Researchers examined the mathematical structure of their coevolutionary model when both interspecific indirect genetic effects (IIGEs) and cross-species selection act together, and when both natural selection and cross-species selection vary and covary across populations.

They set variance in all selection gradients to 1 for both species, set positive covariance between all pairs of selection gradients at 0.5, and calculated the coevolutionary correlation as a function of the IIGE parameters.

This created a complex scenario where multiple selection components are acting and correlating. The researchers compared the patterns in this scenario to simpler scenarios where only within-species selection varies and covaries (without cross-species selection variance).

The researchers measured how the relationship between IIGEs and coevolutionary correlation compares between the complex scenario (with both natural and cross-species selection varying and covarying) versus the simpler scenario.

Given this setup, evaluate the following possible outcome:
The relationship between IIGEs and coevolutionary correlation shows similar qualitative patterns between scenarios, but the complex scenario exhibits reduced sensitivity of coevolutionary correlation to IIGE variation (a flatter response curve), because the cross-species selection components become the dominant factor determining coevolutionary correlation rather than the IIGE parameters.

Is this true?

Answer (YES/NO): NO